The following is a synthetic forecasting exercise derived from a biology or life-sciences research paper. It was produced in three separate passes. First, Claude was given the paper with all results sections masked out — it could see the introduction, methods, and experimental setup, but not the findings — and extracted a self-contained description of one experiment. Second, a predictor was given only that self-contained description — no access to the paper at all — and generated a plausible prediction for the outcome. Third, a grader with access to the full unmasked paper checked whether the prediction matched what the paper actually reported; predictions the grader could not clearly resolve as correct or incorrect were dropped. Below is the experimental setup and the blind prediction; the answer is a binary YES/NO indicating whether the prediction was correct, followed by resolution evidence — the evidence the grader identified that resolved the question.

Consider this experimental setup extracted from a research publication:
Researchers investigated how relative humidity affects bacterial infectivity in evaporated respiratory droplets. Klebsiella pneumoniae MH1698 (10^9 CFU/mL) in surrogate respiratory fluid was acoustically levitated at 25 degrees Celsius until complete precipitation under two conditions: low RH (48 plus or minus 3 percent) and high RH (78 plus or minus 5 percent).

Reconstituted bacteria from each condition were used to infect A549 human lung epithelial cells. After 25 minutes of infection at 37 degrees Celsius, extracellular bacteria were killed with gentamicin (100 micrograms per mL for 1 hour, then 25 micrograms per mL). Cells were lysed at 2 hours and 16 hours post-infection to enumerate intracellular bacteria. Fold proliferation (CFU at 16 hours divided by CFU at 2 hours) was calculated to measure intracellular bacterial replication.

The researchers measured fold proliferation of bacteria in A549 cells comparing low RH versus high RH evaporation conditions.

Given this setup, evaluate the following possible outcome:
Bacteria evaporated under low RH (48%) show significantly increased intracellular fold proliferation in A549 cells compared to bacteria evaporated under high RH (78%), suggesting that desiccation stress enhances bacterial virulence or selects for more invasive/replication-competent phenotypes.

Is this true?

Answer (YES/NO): NO